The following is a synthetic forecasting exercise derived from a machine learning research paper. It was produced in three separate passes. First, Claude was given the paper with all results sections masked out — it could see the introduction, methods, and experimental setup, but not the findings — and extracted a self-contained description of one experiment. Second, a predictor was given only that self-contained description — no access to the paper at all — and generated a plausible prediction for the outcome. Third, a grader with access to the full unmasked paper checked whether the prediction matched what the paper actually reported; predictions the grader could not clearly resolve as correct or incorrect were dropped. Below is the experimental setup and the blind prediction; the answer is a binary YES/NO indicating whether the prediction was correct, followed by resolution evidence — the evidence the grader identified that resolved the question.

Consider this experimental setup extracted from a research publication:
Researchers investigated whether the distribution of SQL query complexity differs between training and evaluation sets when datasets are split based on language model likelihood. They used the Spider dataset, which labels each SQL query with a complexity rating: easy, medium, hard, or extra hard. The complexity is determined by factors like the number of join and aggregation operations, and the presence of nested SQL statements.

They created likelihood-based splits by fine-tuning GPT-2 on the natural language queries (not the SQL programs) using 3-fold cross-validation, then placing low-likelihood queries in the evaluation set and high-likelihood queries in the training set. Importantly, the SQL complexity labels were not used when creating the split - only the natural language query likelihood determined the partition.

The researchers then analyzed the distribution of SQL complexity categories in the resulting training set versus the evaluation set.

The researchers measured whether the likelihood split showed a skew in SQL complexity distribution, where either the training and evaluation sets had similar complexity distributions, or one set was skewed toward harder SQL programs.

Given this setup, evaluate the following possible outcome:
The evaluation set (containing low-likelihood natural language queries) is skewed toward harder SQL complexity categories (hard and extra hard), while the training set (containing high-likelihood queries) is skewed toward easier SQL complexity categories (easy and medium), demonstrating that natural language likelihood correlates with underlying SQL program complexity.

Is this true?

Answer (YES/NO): YES